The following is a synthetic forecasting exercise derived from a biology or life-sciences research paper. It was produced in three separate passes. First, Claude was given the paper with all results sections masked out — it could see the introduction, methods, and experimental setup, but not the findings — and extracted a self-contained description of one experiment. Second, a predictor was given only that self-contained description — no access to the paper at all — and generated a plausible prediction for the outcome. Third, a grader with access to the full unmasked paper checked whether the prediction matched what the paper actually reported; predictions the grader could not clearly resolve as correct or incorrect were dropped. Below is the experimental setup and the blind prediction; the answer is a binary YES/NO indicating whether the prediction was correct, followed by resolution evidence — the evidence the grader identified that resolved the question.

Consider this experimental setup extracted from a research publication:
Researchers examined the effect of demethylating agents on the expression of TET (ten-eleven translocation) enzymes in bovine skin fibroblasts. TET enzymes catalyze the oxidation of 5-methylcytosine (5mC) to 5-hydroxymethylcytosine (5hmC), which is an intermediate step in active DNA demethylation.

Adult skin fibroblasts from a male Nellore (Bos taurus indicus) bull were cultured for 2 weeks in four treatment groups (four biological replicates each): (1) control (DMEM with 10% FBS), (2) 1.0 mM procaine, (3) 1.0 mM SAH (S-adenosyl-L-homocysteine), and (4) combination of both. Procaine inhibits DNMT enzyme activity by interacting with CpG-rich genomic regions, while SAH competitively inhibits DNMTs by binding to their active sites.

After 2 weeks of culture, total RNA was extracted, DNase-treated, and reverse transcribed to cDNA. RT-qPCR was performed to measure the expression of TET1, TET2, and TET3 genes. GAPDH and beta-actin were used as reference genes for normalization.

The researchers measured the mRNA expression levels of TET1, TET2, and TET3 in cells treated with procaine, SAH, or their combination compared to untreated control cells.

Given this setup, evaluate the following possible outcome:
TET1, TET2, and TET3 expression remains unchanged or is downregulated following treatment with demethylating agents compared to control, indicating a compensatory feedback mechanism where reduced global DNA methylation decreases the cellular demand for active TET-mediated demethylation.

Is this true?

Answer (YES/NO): NO